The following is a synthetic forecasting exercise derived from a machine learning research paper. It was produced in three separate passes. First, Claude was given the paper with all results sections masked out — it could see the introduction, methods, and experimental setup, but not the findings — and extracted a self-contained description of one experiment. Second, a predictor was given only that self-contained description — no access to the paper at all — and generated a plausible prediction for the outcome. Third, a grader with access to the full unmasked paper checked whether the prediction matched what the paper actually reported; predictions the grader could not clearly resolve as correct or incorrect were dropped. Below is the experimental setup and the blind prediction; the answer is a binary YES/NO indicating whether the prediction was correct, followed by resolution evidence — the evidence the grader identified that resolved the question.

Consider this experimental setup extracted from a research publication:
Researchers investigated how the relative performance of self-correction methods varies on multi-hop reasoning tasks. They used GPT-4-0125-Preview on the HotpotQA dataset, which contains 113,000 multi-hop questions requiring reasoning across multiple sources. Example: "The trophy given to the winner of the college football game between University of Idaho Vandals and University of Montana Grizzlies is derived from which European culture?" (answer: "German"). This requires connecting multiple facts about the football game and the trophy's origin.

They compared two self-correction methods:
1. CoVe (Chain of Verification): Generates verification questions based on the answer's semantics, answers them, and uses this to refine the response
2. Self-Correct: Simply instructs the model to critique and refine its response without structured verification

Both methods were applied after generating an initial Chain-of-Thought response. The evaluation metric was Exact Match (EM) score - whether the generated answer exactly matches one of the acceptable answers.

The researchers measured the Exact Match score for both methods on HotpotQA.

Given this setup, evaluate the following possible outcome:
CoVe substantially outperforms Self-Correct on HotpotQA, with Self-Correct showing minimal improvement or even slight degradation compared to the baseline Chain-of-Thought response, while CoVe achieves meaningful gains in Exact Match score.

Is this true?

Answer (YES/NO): YES